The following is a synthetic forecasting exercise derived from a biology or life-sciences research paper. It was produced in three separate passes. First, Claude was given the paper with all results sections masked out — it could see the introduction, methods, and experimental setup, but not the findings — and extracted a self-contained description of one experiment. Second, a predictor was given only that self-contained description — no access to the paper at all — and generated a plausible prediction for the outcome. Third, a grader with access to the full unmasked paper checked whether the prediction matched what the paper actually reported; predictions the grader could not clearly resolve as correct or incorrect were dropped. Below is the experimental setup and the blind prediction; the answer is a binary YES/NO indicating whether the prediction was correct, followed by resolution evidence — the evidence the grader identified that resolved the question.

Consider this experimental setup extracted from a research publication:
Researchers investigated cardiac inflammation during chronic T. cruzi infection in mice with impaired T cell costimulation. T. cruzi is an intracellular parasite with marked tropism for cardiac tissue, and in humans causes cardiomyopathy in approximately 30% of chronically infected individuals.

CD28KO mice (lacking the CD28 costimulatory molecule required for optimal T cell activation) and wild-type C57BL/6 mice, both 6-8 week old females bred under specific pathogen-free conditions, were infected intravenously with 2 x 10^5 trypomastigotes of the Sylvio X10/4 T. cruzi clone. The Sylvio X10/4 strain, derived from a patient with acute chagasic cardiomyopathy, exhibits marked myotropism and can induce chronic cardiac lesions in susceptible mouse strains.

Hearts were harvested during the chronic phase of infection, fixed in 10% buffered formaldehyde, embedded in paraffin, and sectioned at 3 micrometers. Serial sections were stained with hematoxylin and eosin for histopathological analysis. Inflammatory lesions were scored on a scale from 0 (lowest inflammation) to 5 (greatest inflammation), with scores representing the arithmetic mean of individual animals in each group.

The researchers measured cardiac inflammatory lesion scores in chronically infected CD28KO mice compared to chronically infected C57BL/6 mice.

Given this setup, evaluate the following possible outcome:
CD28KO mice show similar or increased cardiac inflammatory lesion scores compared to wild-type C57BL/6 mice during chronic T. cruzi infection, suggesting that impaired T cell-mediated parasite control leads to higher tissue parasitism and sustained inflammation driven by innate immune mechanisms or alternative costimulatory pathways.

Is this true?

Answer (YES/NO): YES